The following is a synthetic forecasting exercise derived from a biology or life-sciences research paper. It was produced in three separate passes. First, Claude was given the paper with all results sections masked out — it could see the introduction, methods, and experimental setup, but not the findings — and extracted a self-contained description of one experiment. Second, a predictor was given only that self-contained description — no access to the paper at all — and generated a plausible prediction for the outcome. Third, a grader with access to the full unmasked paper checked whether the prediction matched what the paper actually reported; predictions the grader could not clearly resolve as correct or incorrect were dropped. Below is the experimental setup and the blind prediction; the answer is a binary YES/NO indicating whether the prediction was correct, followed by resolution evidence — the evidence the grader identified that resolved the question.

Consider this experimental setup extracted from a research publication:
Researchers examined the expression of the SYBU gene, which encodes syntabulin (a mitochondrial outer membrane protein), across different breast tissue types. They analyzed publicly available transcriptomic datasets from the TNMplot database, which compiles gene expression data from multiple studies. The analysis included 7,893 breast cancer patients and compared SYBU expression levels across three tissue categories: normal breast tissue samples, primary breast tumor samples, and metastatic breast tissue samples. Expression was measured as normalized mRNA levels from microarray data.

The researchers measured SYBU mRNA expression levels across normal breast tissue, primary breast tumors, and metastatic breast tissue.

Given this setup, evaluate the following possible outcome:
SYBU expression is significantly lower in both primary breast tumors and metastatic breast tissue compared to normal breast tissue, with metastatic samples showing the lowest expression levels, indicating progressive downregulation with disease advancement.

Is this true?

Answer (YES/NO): YES